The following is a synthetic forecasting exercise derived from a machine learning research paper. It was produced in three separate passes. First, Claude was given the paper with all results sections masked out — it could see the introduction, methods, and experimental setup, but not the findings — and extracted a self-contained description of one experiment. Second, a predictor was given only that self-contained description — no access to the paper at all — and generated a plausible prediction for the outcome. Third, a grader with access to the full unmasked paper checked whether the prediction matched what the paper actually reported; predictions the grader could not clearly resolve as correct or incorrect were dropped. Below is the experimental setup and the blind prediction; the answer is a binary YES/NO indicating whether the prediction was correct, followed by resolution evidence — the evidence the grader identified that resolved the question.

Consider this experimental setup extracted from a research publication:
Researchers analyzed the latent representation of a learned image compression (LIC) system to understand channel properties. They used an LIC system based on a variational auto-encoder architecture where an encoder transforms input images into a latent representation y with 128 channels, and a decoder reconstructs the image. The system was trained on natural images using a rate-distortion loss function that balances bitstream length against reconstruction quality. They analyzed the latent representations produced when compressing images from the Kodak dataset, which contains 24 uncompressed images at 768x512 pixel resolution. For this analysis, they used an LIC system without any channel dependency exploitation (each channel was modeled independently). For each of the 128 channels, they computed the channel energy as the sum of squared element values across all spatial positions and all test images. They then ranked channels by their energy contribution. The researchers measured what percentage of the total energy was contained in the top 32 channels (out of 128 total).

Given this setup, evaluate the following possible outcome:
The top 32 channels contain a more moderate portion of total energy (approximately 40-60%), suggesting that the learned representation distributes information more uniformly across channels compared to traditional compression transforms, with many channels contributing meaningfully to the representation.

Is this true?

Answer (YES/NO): NO